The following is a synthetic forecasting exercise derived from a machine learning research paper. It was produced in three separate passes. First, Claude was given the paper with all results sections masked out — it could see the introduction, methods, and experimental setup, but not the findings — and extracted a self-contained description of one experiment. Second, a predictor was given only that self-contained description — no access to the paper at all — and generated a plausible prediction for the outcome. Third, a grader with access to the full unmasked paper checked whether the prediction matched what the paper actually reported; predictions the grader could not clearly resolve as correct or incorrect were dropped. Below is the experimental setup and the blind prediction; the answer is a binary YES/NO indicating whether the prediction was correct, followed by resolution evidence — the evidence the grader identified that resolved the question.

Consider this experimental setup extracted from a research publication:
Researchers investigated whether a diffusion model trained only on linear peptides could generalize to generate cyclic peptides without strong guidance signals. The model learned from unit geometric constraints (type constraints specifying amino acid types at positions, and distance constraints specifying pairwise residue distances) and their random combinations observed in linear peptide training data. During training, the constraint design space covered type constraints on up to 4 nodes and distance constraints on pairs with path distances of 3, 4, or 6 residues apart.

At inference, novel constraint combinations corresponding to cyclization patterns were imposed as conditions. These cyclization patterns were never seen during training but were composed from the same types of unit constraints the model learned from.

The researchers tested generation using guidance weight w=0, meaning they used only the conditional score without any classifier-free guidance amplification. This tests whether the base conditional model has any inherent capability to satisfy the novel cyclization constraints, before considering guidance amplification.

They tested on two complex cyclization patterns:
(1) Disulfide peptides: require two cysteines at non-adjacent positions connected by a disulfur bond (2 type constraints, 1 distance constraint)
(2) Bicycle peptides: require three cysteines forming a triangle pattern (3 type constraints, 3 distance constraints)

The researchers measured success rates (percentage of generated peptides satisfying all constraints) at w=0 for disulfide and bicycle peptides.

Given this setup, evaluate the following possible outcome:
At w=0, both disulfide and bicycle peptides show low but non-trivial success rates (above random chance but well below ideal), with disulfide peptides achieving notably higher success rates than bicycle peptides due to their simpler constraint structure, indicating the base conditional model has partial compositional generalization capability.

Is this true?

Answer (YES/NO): NO